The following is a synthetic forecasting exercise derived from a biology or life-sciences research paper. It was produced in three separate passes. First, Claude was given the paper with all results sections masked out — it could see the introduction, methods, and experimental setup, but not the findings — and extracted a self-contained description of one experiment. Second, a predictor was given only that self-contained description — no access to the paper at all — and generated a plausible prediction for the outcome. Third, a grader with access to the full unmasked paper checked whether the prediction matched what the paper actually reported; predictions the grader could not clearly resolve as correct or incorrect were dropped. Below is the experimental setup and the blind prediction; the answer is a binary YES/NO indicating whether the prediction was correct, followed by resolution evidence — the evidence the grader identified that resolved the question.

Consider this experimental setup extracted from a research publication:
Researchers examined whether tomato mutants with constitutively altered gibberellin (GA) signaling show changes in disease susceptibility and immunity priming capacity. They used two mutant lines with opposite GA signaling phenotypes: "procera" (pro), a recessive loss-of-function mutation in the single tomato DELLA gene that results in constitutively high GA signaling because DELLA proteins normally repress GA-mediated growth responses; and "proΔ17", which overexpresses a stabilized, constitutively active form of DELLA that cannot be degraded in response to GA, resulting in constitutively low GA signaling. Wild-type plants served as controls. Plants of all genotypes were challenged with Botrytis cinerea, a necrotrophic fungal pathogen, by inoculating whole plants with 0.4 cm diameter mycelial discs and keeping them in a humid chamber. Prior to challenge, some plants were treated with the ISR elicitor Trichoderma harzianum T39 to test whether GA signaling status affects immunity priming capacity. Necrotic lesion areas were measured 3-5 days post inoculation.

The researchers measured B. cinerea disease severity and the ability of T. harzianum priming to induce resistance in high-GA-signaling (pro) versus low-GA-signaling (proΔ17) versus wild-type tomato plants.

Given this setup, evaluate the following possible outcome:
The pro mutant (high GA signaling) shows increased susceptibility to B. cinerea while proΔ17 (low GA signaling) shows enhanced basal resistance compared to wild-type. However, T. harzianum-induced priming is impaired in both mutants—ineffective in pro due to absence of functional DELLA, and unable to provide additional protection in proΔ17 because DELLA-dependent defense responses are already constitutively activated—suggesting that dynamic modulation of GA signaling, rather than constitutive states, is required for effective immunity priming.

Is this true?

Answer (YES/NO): NO